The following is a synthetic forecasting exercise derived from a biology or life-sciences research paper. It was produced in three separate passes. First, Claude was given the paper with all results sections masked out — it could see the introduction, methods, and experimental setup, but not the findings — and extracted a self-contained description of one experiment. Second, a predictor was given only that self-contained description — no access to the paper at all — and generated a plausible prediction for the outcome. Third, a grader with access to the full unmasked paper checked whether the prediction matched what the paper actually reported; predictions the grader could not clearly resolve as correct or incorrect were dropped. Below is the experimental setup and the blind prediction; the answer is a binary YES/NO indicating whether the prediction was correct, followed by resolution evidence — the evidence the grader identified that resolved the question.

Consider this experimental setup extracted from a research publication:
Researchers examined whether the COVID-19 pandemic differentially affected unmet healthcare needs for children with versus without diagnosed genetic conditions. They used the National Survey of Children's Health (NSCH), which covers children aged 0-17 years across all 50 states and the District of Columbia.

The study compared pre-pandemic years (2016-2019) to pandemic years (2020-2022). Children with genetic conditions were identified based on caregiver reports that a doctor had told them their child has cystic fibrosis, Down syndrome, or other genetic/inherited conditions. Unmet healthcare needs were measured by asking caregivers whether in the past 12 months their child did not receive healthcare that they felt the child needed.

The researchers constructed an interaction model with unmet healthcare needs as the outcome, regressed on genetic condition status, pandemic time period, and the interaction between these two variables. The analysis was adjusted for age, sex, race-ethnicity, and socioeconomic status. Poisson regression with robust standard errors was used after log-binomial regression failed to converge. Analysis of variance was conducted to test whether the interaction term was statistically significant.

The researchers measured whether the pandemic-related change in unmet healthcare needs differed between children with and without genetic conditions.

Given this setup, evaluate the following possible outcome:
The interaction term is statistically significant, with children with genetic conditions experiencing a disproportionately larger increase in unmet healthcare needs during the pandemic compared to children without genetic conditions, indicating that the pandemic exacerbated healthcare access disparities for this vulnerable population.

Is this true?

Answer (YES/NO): NO